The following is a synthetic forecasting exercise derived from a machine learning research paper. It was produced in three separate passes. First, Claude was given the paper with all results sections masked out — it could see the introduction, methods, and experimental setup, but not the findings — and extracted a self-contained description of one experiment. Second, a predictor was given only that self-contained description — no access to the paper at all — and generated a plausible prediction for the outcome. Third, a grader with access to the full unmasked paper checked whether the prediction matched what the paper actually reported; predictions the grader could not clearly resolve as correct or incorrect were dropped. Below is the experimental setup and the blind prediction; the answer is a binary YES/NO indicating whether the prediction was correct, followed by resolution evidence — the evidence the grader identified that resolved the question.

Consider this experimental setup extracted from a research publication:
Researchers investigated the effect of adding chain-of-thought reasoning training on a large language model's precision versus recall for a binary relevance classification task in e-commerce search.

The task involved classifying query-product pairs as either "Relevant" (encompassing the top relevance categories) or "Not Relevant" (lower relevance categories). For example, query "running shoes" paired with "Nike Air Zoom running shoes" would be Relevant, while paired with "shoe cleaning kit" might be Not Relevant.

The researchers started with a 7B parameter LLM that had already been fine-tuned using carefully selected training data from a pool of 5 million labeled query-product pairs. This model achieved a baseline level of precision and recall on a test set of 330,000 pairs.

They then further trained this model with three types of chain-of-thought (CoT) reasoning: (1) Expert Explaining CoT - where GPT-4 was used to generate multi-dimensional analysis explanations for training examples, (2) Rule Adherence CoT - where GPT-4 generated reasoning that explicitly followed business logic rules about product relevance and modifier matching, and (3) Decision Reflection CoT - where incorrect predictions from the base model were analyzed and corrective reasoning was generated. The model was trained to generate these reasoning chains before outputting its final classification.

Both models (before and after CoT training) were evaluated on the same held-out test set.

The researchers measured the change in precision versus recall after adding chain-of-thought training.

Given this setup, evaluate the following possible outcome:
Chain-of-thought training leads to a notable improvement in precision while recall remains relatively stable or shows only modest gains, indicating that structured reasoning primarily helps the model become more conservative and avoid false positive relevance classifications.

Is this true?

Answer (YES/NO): NO